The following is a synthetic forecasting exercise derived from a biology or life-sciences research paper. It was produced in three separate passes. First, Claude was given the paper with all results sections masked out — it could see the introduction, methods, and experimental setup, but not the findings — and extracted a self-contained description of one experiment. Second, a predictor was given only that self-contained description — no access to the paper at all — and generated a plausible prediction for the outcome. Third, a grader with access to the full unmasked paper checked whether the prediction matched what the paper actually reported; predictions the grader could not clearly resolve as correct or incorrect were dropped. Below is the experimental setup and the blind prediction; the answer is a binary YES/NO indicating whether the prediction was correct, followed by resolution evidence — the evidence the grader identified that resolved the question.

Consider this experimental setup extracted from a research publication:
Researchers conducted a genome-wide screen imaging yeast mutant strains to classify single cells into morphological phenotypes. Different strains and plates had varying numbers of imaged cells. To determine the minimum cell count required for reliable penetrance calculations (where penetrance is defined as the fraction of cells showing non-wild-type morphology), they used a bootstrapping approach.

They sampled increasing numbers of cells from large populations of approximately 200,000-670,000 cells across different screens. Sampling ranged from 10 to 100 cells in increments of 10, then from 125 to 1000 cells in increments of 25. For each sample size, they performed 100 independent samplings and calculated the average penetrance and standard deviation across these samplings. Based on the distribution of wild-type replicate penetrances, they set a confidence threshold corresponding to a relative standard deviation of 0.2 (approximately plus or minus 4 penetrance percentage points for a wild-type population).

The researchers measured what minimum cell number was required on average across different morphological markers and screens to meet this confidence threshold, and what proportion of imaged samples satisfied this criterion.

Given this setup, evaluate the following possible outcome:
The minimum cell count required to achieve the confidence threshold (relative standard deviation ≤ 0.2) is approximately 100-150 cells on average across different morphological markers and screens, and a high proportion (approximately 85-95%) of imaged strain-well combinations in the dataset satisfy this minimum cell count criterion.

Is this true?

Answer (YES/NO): NO